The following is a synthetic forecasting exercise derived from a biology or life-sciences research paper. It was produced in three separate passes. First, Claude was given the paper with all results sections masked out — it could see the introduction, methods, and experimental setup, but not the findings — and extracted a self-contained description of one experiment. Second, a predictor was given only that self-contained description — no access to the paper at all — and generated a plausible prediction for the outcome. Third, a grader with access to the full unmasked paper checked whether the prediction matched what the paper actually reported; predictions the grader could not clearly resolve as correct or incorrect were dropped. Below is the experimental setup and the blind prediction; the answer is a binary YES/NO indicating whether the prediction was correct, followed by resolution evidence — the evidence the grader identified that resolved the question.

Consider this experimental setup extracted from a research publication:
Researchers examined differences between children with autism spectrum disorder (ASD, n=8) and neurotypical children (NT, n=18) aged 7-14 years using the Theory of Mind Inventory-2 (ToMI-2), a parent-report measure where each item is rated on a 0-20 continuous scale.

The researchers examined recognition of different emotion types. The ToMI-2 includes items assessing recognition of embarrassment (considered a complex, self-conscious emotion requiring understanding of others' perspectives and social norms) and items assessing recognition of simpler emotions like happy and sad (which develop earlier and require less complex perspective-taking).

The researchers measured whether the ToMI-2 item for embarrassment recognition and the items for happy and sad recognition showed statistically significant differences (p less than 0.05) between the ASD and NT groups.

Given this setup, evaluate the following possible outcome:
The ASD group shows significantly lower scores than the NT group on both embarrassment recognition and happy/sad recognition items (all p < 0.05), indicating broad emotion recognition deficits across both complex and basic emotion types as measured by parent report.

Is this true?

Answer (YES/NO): NO